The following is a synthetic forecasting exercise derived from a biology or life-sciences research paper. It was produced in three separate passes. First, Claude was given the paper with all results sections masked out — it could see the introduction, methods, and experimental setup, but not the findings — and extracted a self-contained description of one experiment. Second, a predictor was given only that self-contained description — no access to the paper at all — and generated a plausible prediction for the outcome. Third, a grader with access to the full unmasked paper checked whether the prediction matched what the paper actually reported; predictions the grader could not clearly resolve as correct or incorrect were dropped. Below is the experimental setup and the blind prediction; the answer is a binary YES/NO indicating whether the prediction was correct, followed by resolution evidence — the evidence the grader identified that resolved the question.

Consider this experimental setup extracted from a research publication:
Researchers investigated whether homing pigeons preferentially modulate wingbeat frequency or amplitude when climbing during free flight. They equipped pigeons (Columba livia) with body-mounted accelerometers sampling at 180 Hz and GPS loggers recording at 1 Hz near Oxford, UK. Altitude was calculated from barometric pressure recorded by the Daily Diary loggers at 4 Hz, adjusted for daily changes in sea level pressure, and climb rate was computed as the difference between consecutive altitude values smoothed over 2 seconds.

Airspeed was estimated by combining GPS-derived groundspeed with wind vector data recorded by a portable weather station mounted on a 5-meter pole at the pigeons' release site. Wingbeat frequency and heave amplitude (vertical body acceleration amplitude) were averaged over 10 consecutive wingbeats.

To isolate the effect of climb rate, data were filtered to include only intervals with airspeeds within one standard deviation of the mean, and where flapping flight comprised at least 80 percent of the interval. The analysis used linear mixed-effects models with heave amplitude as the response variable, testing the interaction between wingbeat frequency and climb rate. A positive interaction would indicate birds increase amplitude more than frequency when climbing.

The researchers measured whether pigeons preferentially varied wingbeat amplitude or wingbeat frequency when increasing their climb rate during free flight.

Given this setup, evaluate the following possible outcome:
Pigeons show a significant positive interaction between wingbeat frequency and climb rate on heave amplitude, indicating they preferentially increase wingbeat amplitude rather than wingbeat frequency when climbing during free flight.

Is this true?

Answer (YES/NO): NO